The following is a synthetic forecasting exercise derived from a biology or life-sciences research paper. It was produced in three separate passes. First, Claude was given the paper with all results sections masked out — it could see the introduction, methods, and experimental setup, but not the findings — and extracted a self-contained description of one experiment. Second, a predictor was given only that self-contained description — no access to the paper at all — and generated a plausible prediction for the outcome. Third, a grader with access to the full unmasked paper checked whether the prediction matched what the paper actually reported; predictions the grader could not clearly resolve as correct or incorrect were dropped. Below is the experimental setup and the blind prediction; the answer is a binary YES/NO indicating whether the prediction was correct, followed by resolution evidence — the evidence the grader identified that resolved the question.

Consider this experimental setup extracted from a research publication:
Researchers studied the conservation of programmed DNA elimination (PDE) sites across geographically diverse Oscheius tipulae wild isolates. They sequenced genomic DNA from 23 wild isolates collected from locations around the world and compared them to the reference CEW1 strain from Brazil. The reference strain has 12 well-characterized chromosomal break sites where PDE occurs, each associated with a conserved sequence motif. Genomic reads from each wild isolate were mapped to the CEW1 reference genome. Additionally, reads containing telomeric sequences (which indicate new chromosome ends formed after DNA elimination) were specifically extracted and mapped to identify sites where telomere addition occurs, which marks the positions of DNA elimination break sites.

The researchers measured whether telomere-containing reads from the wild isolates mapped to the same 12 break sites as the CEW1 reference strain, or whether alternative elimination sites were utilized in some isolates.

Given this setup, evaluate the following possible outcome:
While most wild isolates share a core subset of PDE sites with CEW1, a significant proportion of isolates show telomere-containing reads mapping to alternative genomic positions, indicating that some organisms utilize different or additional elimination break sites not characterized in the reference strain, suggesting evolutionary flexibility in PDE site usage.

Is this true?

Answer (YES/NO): YES